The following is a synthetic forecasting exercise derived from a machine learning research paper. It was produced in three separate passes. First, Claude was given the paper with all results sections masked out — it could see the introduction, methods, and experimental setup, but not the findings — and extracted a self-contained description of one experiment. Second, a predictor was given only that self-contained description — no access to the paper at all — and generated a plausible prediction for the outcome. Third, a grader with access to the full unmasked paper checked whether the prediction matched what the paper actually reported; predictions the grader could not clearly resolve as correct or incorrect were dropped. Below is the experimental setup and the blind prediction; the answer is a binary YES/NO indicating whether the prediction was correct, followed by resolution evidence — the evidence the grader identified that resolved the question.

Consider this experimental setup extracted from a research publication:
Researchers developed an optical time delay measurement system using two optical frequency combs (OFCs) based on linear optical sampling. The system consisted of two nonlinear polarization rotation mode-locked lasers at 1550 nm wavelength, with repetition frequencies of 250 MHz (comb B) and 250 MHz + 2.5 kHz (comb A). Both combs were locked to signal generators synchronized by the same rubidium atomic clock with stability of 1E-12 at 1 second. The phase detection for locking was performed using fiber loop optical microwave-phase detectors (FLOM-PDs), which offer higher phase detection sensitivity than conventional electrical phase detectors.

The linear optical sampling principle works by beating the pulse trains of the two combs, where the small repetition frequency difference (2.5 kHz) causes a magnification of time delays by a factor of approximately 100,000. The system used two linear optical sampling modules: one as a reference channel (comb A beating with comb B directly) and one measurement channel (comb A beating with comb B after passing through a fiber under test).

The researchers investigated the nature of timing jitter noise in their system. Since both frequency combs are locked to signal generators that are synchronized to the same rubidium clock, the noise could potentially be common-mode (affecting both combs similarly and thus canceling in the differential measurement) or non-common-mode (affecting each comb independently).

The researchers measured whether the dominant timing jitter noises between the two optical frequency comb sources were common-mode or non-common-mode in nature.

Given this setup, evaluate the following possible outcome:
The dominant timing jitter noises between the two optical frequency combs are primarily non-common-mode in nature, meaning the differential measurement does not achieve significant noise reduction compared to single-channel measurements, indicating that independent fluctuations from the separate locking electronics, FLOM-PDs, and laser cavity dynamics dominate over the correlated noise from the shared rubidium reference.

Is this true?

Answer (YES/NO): YES